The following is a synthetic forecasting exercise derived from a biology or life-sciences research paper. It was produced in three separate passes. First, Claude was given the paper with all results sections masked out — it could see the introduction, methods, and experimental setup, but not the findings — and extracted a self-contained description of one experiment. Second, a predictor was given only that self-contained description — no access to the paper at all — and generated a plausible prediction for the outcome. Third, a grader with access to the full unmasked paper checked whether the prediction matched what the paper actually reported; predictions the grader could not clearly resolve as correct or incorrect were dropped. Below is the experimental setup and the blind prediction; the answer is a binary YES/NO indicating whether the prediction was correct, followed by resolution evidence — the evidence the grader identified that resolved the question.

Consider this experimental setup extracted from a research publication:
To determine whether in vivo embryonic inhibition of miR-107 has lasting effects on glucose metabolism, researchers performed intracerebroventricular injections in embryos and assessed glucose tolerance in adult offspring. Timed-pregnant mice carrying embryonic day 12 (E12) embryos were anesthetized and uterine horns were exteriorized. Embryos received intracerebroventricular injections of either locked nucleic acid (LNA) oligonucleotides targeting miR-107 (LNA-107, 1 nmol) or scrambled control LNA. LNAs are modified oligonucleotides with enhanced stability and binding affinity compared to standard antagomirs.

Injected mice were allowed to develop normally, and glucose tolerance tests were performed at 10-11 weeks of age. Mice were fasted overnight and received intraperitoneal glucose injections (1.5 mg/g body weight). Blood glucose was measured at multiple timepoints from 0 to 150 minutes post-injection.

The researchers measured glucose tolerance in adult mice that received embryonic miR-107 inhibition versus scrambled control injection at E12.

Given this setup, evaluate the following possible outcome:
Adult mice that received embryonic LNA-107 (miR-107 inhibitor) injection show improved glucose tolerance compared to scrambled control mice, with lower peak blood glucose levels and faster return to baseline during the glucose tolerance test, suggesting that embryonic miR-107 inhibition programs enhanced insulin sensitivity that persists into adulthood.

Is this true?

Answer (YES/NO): NO